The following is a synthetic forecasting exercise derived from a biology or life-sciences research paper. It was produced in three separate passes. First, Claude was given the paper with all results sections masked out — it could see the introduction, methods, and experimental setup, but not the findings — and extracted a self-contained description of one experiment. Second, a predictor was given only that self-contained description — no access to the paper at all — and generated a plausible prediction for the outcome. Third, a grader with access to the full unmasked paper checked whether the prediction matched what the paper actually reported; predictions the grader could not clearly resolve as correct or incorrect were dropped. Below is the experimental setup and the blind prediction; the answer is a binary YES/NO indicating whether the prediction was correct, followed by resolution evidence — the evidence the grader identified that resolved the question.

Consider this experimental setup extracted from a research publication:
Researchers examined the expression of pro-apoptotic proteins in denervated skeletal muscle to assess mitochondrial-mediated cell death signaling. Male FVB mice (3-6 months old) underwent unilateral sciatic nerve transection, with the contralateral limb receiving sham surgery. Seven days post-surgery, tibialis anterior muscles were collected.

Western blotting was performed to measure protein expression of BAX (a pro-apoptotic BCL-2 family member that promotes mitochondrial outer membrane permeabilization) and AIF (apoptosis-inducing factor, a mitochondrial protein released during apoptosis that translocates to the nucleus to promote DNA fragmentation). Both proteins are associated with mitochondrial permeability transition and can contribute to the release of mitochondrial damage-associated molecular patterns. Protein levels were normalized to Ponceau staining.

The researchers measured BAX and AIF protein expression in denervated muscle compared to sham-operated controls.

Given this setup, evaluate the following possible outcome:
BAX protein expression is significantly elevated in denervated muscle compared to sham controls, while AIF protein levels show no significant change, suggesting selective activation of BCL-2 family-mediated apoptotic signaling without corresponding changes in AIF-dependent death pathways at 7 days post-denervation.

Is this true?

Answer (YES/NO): NO